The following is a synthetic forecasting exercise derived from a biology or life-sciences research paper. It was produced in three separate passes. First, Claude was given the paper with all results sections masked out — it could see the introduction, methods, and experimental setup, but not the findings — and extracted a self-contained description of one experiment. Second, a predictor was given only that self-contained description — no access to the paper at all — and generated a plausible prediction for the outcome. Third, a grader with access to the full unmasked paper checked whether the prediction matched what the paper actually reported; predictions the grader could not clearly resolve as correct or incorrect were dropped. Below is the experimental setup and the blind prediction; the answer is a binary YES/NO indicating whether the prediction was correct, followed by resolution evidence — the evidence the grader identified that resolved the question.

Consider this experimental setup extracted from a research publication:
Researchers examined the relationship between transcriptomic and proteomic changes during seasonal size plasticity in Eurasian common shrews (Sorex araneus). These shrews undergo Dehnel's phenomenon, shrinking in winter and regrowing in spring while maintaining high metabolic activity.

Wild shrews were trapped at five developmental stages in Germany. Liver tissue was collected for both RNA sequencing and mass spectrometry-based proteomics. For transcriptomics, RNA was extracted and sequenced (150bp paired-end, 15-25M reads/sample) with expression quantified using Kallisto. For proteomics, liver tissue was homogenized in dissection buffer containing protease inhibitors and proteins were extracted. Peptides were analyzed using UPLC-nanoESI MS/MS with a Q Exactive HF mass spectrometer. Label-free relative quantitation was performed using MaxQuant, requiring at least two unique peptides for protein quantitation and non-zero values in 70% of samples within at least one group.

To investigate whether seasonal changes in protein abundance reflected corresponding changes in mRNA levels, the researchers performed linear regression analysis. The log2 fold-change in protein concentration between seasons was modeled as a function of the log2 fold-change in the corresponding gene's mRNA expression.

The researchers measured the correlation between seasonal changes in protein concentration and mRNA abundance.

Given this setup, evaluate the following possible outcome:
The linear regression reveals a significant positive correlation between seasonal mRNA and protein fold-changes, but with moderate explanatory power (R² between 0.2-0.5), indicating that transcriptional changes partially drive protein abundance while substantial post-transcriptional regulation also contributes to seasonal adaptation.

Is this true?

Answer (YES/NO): NO